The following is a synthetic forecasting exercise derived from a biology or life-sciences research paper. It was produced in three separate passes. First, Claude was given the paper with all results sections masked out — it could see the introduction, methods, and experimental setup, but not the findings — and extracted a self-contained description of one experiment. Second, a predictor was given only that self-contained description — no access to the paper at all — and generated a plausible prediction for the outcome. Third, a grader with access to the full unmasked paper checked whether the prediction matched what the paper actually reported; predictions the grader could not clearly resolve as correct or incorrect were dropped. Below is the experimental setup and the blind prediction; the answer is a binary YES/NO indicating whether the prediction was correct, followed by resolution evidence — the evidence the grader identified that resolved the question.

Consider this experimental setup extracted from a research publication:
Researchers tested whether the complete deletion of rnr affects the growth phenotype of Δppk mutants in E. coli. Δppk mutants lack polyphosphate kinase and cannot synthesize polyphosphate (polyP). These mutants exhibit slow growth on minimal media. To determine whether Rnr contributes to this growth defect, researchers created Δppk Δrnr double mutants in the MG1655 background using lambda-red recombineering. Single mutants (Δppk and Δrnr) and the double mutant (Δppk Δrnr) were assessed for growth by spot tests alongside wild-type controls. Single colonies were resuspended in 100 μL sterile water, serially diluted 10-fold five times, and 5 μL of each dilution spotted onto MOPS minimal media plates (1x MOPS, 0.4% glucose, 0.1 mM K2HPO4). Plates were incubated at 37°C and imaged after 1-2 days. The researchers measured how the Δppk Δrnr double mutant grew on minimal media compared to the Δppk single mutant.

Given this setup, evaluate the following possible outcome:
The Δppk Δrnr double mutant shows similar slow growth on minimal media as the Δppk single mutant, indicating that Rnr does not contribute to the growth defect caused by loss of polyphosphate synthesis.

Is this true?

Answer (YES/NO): NO